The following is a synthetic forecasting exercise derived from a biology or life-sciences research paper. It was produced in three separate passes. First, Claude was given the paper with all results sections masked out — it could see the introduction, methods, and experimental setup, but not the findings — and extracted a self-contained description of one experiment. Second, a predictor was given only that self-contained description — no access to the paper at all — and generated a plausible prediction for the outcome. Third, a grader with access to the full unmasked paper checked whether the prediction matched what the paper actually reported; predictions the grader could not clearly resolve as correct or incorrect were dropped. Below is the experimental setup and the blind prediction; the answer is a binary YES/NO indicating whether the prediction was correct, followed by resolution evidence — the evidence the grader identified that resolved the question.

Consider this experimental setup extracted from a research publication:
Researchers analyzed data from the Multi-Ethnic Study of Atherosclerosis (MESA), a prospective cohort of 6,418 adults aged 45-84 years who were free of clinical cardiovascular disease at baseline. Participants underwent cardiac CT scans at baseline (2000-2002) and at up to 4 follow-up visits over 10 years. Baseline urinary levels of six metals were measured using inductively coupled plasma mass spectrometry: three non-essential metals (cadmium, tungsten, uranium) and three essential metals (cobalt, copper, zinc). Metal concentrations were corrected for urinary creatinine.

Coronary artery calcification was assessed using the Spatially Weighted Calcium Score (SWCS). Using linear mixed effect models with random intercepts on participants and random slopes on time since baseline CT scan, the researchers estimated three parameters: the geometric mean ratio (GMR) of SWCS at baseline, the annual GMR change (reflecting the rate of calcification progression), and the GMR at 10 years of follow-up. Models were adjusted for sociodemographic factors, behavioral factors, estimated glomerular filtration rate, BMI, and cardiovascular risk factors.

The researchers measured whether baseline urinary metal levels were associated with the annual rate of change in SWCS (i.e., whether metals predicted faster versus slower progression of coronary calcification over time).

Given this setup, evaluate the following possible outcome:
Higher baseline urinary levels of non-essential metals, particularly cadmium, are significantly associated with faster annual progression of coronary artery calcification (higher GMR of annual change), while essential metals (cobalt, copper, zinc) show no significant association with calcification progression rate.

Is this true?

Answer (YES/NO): NO